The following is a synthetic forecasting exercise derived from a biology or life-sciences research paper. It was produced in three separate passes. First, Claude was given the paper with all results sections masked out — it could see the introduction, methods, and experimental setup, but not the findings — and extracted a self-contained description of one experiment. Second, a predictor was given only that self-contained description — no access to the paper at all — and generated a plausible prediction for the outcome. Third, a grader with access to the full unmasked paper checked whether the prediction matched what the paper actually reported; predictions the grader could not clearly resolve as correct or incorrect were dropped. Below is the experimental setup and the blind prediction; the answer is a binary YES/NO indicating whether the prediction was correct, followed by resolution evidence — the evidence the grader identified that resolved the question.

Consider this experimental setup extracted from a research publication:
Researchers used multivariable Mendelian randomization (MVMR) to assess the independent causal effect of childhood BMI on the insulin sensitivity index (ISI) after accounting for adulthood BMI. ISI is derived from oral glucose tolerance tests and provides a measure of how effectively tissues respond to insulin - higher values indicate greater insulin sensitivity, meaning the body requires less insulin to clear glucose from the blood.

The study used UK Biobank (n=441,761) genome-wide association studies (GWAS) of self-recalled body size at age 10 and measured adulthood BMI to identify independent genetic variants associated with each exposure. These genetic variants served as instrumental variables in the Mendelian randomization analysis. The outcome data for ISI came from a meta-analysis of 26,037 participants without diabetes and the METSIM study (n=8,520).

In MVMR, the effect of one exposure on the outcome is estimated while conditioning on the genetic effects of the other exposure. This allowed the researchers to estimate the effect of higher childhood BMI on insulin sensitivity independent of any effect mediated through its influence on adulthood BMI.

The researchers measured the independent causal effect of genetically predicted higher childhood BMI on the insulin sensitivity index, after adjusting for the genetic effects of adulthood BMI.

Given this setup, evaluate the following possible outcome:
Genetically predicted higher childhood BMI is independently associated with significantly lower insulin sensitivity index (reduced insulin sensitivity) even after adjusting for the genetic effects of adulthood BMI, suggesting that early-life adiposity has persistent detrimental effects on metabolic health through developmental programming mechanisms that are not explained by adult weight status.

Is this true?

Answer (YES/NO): NO